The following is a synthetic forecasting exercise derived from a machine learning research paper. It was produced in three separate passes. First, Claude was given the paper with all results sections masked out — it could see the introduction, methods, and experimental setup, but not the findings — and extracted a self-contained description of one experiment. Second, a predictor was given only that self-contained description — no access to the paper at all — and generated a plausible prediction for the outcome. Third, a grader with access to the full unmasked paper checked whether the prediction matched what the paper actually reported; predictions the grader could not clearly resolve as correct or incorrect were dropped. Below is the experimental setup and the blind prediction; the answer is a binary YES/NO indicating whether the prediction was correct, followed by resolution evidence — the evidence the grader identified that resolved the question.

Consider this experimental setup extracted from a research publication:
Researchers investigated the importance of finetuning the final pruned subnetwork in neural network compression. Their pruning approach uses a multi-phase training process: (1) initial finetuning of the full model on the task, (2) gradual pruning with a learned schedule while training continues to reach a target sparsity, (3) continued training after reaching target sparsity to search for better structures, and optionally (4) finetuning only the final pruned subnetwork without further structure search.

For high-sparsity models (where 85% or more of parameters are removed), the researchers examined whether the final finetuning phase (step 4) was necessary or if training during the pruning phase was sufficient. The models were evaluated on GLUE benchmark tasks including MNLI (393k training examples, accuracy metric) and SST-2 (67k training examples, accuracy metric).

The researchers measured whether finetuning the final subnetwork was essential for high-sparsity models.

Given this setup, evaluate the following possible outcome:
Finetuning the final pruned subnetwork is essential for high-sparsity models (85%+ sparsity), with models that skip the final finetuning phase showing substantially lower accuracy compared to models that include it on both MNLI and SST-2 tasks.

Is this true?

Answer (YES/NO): YES